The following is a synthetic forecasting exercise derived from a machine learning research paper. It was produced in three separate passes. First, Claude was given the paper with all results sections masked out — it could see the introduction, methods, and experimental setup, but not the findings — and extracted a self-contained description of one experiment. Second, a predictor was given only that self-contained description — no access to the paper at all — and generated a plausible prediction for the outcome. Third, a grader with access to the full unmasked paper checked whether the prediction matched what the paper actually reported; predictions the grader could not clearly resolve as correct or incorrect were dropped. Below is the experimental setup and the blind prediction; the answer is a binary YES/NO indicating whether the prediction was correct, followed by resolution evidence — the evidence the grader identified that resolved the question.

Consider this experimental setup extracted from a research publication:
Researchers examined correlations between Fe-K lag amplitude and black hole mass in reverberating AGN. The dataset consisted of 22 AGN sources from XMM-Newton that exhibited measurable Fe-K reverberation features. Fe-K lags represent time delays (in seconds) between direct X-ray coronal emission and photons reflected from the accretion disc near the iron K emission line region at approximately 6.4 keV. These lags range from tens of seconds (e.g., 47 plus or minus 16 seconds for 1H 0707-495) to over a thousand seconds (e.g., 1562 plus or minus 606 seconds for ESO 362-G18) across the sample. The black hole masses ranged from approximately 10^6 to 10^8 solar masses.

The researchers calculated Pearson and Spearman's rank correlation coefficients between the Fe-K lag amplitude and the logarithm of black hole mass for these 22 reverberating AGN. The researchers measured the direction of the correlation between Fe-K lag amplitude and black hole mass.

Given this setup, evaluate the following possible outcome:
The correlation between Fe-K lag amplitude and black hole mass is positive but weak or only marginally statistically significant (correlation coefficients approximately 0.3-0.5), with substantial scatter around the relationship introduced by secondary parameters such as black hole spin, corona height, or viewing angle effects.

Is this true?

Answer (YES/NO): NO